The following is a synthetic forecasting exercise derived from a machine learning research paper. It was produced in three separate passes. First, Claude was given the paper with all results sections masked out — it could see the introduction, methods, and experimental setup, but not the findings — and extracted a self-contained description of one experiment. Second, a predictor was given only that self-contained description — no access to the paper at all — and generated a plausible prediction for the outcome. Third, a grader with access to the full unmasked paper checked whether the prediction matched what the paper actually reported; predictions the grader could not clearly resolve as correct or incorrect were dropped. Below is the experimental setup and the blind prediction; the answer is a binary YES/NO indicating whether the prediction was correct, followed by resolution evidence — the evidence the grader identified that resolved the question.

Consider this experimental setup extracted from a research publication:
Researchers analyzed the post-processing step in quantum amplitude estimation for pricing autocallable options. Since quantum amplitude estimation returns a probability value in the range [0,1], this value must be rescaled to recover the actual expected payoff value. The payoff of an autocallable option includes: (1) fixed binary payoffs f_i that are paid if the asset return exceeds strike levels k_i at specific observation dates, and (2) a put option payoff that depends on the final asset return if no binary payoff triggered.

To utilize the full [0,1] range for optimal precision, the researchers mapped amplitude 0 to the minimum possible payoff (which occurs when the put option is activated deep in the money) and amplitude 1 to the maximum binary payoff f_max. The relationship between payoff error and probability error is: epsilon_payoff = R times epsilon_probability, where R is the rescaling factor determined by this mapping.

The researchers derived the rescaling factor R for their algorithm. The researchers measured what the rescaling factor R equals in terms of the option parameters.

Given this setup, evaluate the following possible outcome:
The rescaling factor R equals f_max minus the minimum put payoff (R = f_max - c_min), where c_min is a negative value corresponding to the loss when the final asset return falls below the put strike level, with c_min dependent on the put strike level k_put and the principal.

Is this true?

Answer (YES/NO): YES